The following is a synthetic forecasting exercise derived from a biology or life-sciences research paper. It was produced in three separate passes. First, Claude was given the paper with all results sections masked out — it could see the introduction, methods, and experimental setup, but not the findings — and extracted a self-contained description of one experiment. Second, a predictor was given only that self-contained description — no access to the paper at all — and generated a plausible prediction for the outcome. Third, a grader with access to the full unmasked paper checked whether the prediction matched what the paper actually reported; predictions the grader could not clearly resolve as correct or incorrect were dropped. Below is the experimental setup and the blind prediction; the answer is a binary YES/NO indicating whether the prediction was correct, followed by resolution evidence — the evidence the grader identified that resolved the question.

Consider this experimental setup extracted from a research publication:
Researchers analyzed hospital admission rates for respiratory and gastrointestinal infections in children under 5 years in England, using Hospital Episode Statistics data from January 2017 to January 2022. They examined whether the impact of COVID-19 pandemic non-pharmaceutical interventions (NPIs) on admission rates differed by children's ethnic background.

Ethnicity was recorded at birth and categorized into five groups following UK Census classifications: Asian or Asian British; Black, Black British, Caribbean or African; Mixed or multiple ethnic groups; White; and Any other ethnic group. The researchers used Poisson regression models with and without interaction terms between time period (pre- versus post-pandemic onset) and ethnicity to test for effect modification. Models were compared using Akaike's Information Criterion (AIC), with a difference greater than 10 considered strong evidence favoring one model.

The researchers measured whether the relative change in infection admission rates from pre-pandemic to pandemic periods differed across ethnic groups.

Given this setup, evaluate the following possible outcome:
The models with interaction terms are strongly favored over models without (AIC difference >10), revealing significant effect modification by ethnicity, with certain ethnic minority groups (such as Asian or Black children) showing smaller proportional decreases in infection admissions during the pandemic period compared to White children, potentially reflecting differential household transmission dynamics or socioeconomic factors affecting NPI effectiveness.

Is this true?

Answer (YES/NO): NO